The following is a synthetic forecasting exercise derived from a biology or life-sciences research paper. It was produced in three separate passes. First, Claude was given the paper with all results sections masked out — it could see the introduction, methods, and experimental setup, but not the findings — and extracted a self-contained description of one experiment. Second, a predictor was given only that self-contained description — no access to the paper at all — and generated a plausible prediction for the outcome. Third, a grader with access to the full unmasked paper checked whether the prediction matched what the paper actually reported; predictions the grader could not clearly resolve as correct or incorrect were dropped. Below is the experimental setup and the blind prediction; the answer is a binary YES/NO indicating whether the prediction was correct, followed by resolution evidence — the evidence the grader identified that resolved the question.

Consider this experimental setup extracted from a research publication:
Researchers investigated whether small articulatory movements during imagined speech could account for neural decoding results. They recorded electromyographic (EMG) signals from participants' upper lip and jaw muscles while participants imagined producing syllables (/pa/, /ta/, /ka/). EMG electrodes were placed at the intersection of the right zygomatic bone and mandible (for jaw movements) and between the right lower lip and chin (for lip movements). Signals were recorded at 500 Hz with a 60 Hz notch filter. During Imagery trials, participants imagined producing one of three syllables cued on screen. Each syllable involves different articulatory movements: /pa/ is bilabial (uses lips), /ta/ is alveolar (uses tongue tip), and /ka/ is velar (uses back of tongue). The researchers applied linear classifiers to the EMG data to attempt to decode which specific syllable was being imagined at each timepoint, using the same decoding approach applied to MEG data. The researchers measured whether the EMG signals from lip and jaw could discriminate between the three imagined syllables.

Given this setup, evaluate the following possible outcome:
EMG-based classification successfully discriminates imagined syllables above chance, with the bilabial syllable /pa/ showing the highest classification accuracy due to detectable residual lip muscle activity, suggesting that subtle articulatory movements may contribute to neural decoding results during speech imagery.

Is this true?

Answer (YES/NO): NO